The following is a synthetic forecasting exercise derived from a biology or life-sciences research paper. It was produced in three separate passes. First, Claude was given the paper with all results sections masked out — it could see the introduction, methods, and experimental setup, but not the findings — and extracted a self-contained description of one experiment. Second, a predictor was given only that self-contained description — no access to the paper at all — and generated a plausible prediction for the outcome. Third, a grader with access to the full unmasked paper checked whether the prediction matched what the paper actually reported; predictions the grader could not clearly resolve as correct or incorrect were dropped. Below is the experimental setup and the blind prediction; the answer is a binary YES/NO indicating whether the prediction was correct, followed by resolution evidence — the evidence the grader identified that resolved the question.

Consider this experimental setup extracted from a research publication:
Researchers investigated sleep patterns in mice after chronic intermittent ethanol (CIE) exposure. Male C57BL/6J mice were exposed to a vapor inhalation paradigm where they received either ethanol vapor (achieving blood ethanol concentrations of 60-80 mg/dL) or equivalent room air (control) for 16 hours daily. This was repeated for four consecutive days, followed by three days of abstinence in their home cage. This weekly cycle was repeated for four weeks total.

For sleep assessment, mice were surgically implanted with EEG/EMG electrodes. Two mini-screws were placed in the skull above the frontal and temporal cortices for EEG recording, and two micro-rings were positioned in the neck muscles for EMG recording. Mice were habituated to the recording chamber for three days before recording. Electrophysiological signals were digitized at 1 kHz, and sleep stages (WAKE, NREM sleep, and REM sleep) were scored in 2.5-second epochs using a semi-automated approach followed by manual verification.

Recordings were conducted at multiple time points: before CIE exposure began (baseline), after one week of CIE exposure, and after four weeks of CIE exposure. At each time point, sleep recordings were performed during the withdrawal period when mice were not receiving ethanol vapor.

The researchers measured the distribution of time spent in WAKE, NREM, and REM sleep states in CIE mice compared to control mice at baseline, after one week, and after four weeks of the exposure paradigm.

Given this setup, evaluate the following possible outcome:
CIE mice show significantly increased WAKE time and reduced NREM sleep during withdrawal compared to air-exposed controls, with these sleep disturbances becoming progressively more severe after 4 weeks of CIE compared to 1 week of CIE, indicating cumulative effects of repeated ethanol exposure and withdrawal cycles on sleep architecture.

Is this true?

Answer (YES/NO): YES